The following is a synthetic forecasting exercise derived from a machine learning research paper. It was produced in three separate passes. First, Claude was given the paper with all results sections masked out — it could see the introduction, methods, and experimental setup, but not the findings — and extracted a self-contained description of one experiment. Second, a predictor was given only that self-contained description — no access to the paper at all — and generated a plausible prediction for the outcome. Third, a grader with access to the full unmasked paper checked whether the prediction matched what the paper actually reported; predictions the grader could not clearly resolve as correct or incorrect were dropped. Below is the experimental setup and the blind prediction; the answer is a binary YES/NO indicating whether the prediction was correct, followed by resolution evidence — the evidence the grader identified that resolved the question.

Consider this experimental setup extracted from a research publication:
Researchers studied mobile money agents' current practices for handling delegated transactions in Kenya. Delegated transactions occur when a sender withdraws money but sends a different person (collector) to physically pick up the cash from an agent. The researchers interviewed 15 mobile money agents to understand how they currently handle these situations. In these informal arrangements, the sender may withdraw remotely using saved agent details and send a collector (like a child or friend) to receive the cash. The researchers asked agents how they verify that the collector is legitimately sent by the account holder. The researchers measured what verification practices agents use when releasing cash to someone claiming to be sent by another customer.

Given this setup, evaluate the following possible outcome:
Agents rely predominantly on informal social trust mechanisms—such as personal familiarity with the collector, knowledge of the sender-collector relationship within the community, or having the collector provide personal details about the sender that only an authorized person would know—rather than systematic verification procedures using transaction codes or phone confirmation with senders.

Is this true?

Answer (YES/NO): NO